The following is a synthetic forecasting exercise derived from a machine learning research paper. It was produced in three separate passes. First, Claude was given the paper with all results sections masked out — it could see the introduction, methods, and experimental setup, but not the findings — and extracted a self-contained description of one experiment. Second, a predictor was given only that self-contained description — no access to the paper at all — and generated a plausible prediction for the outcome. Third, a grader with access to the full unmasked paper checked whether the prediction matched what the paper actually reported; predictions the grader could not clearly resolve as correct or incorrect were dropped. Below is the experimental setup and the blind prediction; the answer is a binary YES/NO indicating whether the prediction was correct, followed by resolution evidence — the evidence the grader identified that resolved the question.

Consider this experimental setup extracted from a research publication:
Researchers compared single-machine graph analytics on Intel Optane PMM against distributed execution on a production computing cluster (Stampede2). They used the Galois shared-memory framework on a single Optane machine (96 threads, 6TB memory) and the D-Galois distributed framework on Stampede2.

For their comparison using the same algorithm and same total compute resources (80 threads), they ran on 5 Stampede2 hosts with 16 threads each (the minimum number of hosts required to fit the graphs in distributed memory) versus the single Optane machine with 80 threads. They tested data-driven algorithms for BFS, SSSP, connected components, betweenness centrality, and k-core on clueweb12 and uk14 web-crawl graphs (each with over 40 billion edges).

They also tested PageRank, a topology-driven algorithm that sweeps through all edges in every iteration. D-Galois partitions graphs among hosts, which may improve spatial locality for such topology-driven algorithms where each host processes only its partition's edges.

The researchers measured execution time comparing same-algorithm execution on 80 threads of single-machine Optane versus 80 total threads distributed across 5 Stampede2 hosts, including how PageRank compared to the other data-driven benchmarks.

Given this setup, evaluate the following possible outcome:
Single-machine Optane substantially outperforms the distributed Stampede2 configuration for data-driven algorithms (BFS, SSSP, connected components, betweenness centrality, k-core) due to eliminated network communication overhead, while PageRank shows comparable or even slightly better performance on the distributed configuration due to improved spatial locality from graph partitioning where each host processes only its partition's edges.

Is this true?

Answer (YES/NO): YES